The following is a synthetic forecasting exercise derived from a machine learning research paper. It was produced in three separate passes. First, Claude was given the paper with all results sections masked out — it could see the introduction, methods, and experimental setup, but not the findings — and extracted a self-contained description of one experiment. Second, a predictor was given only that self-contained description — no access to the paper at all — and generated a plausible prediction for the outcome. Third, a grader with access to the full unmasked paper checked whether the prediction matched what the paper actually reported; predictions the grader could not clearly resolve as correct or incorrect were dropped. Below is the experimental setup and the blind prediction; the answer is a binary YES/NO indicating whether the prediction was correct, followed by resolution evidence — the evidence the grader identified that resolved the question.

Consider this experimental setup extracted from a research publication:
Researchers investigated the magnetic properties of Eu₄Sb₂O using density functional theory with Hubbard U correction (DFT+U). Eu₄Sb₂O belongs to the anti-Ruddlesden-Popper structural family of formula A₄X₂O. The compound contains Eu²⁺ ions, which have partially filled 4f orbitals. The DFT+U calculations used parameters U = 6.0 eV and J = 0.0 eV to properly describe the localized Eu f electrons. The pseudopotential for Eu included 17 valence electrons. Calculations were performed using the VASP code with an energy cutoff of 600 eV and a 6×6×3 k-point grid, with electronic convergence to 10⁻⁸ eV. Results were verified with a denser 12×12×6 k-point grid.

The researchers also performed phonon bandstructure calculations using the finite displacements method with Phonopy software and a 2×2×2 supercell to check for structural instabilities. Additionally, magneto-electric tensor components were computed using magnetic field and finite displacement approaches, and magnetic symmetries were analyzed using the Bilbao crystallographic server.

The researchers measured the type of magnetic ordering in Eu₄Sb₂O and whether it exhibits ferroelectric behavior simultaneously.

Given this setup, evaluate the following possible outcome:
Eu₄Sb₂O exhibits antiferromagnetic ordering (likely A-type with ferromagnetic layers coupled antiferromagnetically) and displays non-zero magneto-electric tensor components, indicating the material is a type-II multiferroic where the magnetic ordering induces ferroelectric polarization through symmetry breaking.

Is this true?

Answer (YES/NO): NO